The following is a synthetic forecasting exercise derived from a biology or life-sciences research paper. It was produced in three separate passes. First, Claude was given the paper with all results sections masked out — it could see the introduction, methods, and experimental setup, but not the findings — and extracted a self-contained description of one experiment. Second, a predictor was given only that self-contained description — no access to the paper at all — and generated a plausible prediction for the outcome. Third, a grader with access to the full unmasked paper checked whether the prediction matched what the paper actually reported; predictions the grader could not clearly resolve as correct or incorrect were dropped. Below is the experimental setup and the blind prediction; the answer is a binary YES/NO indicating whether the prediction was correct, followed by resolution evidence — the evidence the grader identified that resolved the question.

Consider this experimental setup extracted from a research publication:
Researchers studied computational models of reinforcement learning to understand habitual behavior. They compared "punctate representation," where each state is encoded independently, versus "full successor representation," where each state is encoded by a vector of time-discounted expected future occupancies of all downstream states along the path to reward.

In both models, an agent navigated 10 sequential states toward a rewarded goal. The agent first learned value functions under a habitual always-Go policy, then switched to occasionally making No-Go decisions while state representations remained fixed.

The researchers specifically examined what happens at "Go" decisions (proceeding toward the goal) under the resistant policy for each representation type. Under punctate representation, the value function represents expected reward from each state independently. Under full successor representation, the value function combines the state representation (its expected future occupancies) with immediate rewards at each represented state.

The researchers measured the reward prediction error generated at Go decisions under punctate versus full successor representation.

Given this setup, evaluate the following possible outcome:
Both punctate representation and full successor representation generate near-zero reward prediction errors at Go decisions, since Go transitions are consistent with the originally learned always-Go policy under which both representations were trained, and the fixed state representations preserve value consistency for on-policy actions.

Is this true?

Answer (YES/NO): NO